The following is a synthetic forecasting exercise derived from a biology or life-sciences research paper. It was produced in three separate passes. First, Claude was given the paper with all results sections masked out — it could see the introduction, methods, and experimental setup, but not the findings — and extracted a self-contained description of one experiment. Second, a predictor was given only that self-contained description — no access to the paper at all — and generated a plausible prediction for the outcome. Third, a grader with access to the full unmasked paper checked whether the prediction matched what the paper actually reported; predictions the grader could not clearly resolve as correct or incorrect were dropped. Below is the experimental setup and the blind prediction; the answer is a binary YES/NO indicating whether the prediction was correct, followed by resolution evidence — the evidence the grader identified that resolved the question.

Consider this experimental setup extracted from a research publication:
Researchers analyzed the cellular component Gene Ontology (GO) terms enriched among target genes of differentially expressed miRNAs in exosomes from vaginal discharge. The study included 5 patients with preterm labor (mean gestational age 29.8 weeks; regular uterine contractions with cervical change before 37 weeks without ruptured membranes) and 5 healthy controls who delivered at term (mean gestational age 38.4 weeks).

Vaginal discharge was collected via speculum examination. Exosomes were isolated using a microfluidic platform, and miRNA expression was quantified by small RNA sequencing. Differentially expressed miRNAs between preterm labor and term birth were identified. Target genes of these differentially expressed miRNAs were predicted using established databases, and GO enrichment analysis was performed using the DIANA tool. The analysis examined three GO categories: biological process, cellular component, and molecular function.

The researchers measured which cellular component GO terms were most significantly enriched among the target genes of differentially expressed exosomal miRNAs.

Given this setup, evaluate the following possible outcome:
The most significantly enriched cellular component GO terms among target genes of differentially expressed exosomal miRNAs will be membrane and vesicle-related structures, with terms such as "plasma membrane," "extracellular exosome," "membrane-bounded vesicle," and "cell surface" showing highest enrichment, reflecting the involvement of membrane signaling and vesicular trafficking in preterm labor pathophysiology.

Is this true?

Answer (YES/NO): NO